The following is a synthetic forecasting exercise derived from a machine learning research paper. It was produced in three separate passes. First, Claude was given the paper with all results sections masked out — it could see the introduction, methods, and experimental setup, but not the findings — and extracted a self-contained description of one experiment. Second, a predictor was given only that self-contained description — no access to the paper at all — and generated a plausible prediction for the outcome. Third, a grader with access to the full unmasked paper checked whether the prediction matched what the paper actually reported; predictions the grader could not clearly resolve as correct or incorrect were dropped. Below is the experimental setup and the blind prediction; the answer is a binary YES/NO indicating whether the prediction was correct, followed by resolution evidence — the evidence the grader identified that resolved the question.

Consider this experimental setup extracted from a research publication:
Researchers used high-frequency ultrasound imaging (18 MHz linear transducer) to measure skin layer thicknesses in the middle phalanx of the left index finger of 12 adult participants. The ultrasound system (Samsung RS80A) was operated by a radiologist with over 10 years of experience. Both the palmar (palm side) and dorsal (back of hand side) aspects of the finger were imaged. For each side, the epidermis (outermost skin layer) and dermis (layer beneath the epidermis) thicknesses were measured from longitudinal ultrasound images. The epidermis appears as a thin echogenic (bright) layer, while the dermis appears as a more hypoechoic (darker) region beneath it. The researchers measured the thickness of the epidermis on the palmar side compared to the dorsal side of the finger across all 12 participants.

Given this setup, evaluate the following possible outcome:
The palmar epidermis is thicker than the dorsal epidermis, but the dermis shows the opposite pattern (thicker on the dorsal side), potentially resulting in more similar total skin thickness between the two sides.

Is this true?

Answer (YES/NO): NO